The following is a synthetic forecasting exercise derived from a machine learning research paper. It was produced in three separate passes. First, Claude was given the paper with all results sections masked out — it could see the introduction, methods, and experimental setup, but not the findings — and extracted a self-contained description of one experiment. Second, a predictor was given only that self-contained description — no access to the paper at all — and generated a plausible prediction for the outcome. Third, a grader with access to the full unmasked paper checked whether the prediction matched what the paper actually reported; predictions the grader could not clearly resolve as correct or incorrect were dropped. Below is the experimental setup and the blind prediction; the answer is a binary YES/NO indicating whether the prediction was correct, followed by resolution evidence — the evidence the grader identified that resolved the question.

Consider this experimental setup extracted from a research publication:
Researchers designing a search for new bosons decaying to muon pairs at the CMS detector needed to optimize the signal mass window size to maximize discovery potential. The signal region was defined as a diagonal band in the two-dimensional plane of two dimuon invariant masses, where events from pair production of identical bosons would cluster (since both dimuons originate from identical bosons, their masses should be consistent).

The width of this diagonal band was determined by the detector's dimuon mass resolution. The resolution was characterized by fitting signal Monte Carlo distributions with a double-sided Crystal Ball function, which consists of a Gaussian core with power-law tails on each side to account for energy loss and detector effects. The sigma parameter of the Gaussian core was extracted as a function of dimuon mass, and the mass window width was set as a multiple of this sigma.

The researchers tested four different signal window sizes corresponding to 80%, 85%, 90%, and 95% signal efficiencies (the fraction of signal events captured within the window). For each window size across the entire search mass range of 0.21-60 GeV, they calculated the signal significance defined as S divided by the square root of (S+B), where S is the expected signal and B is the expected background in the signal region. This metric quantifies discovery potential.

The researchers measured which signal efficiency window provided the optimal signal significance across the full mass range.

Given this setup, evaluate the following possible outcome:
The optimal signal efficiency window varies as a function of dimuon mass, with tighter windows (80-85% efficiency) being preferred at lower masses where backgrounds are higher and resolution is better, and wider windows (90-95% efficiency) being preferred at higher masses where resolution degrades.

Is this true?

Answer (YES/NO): NO